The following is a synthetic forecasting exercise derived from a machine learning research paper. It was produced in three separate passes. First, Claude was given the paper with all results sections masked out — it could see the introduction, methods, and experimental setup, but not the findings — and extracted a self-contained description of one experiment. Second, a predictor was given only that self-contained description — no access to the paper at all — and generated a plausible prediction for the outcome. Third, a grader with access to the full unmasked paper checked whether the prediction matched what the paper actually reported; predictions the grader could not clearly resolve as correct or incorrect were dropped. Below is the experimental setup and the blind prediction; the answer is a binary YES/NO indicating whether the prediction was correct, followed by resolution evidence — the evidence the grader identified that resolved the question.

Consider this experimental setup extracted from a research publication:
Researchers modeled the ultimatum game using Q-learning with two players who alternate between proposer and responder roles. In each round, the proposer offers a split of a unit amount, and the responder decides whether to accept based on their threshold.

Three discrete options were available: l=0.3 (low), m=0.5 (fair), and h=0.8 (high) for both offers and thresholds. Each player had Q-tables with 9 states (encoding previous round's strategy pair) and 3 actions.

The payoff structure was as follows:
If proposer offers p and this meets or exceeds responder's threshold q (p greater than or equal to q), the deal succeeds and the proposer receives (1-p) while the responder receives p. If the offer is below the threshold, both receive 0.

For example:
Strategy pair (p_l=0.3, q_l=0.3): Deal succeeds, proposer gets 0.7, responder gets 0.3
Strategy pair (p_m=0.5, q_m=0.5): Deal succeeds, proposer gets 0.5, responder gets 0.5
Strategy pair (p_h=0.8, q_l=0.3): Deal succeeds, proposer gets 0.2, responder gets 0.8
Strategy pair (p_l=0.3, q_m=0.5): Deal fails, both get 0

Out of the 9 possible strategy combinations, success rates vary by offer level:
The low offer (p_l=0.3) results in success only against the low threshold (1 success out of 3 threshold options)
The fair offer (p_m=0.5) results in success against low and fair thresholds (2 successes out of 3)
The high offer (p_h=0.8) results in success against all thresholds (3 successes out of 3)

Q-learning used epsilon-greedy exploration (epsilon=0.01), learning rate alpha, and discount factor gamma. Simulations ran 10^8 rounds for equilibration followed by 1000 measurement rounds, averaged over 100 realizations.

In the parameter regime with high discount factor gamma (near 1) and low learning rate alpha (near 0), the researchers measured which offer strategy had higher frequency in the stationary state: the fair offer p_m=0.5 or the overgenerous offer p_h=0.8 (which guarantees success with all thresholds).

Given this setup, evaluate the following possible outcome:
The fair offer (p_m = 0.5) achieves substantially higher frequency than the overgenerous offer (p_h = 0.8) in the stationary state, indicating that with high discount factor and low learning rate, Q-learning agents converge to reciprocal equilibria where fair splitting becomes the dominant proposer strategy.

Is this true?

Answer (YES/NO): YES